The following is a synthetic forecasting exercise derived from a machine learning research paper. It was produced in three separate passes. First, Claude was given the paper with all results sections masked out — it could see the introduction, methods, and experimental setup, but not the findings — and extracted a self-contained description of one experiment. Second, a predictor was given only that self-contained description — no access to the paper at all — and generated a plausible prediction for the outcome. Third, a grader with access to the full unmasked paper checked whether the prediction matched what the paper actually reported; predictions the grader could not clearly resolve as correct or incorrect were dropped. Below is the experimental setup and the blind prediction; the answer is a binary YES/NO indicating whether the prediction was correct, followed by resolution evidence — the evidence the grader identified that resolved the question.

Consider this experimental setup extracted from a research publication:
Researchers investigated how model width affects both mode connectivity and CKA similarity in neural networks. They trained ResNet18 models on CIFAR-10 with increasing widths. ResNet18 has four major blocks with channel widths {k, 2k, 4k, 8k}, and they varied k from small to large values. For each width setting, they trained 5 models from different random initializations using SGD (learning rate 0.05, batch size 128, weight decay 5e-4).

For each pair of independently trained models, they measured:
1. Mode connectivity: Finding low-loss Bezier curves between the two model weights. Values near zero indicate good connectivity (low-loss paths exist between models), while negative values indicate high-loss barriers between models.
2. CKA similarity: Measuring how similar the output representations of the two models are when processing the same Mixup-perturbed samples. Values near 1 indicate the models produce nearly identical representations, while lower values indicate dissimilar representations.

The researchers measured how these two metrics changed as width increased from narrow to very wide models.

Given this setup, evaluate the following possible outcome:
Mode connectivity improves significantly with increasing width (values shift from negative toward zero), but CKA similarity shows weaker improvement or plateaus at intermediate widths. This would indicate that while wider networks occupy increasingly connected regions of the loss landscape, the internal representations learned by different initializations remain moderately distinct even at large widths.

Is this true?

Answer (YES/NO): NO